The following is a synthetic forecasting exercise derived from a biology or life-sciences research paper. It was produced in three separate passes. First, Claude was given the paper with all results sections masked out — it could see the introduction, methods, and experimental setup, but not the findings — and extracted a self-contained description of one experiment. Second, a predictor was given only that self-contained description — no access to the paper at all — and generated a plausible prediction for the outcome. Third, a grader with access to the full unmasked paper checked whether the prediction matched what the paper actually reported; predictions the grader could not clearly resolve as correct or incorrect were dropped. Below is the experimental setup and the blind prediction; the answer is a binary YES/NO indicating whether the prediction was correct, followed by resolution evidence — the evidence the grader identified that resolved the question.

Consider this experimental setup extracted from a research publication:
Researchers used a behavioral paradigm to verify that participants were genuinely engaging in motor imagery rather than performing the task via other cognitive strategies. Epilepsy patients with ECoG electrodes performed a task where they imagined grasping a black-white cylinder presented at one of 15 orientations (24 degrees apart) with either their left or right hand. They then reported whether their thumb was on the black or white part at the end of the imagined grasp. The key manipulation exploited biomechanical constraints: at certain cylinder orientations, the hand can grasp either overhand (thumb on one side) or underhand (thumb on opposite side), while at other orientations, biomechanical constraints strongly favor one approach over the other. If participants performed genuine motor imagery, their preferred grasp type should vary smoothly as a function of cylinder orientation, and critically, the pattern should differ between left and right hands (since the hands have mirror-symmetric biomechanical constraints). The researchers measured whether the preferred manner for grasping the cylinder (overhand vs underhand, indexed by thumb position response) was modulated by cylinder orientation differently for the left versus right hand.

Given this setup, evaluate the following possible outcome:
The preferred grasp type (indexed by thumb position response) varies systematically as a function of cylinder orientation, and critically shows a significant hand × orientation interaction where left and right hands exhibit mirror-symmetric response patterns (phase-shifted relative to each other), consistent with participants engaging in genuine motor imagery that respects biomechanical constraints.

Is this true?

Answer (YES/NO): YES